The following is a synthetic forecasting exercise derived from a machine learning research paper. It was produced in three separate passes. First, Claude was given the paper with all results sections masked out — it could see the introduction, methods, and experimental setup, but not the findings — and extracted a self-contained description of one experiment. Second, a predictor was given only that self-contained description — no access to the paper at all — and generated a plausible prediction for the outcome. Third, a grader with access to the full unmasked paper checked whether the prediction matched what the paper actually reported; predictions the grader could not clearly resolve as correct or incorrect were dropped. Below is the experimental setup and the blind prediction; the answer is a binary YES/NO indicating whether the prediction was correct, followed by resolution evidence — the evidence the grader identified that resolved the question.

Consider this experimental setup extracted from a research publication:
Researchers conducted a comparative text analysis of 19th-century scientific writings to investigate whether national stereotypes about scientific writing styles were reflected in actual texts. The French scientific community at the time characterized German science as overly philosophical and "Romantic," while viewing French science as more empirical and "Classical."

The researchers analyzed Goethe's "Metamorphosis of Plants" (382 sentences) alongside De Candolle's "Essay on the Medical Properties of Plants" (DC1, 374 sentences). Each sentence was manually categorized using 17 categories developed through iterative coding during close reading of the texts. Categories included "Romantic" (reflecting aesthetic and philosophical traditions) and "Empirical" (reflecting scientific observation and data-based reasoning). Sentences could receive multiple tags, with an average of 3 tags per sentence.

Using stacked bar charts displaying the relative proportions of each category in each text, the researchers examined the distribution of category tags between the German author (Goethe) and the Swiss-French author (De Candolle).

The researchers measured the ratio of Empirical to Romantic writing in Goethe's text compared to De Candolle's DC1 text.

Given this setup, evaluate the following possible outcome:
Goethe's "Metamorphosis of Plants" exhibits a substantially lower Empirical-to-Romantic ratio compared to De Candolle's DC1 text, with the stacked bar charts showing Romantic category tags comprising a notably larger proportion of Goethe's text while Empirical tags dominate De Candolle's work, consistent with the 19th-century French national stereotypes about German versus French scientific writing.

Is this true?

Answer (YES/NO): NO